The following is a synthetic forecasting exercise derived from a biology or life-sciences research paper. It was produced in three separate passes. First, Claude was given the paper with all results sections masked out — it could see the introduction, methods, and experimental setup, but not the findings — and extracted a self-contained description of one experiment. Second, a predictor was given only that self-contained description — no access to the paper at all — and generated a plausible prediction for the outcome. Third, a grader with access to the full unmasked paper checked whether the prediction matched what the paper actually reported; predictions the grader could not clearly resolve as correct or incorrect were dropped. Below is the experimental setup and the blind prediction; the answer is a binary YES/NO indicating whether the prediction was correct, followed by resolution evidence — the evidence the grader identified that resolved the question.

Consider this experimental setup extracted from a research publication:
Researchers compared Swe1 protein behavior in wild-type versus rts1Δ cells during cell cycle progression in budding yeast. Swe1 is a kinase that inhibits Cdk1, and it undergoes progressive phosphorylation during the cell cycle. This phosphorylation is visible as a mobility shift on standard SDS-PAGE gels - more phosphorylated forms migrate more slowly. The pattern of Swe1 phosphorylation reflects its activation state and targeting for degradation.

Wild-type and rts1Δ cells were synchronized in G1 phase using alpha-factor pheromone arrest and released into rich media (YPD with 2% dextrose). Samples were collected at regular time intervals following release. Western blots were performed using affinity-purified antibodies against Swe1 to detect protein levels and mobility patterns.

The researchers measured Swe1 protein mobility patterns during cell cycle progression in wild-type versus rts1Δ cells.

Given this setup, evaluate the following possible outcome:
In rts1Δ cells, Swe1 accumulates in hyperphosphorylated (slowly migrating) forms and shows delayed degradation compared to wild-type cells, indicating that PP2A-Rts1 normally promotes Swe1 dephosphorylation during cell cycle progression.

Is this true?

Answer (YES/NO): NO